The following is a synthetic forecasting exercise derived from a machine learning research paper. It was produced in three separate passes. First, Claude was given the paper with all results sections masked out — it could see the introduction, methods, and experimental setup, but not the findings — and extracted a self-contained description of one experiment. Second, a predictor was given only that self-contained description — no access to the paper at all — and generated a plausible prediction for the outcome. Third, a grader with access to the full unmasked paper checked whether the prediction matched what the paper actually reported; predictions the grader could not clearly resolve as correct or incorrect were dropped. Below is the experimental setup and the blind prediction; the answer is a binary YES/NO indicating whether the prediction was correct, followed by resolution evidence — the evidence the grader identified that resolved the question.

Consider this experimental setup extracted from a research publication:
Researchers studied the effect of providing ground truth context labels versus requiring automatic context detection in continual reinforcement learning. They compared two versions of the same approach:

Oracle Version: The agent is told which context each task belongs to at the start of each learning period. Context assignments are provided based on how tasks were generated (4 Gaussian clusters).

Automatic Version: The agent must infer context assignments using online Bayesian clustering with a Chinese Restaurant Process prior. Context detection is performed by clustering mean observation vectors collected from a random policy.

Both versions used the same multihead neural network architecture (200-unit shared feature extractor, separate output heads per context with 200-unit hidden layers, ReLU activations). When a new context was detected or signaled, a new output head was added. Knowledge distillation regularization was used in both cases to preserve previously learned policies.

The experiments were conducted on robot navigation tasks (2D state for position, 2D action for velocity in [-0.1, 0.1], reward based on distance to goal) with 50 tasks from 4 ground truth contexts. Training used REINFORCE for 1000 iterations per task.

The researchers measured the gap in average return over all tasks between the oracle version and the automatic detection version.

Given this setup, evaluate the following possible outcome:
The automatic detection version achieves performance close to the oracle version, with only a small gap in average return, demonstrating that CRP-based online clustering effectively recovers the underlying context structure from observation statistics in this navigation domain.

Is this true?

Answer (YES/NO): YES